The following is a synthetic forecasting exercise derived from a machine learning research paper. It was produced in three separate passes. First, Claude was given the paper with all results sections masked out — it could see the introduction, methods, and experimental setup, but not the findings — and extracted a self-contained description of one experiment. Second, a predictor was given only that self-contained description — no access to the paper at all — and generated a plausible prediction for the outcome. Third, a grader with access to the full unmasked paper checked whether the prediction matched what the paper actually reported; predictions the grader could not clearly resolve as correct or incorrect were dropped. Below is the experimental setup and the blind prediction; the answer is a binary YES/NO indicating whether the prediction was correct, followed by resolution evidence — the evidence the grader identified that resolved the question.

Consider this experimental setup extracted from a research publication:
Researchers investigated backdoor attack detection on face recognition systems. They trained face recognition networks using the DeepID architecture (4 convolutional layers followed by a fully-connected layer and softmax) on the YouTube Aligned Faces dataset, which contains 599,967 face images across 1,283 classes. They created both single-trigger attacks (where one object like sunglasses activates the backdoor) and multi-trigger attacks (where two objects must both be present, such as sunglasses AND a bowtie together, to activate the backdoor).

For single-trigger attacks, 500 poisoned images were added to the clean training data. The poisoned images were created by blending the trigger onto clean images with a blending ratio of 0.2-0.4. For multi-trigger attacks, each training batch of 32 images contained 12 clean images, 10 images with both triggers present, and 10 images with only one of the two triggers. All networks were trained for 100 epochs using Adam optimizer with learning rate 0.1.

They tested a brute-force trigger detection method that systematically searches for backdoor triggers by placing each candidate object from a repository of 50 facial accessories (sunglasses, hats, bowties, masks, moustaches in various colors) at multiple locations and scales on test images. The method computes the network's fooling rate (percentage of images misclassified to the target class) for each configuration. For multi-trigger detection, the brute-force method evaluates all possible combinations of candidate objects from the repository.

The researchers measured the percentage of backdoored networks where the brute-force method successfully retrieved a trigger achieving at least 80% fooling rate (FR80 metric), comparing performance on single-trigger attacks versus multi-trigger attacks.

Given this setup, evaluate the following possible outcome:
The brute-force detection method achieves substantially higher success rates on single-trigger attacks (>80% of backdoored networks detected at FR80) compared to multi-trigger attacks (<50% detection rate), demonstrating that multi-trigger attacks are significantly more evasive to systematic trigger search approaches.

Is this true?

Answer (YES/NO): YES